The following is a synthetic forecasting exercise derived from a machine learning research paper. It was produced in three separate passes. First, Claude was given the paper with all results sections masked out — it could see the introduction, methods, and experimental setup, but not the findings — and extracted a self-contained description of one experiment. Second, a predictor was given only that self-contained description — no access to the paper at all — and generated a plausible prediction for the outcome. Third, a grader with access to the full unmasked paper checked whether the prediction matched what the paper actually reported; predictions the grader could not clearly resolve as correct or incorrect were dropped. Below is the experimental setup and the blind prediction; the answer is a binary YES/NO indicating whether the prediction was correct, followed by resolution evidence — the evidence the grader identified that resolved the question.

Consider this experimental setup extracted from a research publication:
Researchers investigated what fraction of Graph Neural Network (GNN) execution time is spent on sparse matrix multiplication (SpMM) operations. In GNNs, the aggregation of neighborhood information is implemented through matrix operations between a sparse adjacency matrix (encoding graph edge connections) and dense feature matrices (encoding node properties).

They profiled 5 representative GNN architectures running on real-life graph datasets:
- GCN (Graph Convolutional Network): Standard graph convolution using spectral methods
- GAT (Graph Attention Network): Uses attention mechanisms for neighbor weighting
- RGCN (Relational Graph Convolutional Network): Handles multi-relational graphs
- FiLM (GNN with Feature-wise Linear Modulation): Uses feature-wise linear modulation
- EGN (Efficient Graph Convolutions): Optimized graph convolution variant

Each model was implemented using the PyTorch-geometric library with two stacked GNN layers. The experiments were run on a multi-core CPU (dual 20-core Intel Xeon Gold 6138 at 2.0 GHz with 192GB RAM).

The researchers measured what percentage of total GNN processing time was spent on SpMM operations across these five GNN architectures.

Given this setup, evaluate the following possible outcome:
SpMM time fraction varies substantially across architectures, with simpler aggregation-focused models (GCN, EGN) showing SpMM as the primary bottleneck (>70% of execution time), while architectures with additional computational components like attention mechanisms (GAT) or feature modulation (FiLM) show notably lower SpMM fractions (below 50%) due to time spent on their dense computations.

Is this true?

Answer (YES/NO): NO